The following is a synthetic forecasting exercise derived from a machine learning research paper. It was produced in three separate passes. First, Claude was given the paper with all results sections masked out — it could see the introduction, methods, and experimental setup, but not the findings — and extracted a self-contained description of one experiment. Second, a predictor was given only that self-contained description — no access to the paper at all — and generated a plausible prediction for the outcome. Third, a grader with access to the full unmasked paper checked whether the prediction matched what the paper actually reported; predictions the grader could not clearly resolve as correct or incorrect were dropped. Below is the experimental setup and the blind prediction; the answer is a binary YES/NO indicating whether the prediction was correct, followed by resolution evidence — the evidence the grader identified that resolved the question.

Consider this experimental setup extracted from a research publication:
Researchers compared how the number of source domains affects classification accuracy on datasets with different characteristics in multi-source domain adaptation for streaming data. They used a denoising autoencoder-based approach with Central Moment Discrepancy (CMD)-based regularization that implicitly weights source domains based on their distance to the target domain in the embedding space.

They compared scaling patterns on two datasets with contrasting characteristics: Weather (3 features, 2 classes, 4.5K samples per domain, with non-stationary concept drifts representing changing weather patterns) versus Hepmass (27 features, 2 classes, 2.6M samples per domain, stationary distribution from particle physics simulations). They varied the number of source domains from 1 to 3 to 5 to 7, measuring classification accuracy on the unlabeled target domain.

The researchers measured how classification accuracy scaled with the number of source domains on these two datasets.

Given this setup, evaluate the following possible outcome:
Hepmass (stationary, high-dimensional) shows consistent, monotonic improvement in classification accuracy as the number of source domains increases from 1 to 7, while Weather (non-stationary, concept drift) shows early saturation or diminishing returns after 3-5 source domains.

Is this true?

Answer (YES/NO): NO